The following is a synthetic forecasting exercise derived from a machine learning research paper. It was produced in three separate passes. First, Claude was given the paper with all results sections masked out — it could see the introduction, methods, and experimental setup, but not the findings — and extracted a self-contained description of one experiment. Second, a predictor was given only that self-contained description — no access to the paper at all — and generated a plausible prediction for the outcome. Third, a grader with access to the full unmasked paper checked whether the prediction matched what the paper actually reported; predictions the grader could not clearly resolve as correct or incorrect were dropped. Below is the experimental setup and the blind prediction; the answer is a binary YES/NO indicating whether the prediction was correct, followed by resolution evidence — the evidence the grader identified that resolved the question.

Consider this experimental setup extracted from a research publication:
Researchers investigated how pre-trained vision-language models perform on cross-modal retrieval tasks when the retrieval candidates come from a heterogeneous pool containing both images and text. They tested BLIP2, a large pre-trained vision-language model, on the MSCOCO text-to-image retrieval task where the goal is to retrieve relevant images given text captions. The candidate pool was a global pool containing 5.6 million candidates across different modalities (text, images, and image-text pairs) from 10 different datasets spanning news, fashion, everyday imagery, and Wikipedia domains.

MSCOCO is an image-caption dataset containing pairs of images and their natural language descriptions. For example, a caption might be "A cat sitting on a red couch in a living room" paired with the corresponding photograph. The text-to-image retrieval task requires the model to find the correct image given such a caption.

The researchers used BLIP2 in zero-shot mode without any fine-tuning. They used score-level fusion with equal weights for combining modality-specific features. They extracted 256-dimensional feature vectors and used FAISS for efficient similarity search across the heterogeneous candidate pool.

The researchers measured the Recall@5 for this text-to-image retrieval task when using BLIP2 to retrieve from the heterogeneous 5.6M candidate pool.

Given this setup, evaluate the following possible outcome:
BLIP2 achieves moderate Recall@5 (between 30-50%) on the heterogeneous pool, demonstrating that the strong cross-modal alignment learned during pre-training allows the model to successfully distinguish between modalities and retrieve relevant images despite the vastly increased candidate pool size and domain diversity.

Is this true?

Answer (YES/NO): NO